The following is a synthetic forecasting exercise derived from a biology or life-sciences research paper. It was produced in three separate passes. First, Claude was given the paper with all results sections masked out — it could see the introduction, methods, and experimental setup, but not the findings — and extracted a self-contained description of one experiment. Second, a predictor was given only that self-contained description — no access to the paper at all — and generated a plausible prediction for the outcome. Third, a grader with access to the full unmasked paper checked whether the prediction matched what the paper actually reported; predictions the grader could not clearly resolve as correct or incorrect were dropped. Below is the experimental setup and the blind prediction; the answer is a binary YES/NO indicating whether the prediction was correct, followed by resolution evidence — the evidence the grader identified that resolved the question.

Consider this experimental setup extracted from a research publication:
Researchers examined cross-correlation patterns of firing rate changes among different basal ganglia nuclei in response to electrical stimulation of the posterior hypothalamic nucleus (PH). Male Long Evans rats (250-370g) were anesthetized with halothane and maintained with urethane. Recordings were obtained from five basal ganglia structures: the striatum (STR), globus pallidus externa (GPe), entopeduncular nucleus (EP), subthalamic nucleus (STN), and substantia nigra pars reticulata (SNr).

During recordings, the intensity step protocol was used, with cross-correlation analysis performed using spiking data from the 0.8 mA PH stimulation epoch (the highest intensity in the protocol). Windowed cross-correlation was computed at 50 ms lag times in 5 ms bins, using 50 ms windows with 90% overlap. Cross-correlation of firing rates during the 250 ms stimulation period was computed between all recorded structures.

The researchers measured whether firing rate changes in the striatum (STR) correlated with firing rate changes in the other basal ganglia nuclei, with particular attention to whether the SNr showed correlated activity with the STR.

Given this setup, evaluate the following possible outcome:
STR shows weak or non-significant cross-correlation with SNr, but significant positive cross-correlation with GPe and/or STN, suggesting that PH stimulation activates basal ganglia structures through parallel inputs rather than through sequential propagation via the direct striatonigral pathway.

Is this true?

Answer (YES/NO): YES